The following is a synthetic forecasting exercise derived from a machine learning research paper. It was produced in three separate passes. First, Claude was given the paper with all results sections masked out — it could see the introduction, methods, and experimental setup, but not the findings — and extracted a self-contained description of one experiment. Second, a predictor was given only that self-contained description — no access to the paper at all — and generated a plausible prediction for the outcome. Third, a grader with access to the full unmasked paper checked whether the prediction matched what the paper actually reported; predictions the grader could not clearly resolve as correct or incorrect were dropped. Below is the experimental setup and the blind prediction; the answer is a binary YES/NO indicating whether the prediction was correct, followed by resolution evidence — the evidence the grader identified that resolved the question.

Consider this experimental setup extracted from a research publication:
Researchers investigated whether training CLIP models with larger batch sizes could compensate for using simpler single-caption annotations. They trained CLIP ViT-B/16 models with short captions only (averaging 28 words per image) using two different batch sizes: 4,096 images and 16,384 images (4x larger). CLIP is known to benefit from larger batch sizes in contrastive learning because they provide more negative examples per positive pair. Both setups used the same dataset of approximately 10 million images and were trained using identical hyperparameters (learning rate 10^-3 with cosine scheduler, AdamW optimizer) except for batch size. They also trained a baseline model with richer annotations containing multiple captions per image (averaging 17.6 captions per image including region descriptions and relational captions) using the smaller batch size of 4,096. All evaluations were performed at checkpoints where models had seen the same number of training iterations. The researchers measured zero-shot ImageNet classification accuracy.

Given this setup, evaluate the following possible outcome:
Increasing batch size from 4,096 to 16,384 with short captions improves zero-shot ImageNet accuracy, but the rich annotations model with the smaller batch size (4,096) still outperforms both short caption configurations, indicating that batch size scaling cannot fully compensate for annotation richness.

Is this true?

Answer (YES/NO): YES